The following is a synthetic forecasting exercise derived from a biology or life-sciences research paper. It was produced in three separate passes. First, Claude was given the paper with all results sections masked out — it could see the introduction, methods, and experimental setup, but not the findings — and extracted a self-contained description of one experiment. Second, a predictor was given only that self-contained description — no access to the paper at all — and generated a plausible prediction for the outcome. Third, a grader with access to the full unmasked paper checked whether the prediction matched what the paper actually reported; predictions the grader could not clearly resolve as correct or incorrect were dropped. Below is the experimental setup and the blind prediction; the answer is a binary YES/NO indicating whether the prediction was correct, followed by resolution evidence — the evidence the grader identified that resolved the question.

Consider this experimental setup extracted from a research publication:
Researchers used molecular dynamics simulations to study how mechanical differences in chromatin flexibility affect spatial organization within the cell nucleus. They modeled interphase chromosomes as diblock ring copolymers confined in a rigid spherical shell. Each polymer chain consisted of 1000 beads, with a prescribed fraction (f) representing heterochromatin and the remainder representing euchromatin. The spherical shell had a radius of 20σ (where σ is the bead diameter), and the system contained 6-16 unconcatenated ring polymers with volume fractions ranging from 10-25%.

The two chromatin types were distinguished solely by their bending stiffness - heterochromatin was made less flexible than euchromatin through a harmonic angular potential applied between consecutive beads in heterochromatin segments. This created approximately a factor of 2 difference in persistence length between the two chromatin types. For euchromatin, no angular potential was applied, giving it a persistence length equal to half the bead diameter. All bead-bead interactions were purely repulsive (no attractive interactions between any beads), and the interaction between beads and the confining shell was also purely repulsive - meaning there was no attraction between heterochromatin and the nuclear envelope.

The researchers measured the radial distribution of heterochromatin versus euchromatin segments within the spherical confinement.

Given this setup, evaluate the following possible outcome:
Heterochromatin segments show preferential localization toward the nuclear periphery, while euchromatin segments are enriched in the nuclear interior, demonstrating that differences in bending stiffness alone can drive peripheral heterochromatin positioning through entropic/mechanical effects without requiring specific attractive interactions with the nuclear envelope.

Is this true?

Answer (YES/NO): NO